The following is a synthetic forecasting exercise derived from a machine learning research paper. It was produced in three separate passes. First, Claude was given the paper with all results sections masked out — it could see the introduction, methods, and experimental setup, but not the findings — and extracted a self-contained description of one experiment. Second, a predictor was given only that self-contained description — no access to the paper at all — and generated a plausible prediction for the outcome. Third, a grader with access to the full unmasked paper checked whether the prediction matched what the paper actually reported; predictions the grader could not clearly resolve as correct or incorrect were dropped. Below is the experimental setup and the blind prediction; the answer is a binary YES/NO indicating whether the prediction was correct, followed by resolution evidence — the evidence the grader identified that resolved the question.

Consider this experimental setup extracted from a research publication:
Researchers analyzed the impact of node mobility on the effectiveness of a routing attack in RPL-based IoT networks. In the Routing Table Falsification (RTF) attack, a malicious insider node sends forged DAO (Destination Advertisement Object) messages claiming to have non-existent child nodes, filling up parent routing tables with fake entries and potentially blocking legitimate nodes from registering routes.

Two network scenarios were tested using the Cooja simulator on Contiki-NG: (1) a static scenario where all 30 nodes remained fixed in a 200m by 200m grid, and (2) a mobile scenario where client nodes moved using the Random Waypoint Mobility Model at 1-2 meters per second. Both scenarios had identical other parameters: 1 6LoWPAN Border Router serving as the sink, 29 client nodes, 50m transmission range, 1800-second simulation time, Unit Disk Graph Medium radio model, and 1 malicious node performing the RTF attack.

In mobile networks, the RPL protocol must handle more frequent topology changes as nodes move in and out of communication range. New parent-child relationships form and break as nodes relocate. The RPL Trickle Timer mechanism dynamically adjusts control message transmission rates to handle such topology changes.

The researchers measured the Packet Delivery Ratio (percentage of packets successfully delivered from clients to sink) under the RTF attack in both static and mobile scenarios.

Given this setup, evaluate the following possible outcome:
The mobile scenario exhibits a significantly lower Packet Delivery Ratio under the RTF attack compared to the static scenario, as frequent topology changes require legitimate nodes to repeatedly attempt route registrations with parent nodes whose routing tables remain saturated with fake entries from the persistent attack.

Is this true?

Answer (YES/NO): YES